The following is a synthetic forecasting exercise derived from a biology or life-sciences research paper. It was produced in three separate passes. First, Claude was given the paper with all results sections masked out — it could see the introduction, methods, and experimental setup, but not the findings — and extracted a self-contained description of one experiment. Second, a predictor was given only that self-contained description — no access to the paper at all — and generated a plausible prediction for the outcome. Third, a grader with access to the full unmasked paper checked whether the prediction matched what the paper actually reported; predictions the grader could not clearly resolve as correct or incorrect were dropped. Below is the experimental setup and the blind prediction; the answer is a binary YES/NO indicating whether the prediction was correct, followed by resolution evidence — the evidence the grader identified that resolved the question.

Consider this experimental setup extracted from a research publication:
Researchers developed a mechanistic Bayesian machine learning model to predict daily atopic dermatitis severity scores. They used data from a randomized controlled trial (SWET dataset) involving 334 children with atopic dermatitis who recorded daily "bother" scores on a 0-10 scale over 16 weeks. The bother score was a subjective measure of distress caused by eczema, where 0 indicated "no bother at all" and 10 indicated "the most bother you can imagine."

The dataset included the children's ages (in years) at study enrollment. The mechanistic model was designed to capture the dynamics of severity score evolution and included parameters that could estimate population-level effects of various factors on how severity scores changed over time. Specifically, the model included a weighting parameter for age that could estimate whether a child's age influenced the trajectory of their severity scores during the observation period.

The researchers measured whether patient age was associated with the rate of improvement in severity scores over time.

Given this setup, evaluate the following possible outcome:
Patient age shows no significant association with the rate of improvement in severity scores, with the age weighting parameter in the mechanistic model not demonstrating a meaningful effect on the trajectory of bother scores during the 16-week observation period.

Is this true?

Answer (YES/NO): NO